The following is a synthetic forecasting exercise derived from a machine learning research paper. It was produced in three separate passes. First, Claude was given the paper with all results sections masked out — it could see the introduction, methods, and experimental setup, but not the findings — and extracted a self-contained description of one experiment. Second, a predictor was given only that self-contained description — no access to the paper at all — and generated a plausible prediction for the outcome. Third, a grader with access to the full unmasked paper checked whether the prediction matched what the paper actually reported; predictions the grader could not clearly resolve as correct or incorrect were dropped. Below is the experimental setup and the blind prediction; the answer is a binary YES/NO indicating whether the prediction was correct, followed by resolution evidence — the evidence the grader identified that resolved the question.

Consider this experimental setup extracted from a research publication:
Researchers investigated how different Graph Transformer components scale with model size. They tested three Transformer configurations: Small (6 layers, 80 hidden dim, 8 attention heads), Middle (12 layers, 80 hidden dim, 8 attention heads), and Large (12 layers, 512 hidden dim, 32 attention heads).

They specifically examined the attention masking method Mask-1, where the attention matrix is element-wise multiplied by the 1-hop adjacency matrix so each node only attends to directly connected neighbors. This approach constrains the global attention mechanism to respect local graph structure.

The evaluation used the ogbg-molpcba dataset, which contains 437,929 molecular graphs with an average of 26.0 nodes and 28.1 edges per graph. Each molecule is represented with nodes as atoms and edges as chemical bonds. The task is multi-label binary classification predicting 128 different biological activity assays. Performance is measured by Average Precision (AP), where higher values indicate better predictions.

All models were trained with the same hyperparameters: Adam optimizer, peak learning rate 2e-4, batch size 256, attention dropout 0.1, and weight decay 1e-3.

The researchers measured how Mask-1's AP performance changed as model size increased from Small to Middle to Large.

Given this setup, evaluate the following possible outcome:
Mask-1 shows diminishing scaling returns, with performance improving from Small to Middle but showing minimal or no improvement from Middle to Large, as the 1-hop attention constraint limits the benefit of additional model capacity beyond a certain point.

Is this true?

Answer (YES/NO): NO